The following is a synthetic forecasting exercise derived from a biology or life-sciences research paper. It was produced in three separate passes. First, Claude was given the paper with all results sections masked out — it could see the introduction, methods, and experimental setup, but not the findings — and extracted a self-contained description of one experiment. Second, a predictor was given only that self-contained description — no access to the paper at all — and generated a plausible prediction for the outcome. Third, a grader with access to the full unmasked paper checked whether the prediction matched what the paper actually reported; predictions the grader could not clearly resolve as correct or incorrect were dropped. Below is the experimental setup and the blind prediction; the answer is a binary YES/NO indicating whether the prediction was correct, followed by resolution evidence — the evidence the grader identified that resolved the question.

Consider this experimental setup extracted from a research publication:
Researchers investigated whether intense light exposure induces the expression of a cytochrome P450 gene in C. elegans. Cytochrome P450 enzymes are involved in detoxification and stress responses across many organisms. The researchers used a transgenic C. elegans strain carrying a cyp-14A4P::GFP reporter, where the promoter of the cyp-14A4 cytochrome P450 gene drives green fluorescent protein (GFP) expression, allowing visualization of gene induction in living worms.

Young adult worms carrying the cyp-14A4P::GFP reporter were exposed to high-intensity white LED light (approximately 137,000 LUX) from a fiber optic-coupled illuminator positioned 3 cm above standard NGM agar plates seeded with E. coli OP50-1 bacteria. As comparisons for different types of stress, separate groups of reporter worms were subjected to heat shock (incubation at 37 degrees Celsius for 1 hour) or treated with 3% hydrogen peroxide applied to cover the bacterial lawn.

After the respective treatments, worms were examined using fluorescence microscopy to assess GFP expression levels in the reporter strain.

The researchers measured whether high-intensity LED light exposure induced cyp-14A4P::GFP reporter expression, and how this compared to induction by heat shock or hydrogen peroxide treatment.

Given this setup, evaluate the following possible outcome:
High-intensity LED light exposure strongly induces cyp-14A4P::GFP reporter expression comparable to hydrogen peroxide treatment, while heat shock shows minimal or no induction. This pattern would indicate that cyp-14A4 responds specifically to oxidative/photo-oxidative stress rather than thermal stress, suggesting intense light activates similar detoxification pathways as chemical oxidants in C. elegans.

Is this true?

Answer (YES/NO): NO